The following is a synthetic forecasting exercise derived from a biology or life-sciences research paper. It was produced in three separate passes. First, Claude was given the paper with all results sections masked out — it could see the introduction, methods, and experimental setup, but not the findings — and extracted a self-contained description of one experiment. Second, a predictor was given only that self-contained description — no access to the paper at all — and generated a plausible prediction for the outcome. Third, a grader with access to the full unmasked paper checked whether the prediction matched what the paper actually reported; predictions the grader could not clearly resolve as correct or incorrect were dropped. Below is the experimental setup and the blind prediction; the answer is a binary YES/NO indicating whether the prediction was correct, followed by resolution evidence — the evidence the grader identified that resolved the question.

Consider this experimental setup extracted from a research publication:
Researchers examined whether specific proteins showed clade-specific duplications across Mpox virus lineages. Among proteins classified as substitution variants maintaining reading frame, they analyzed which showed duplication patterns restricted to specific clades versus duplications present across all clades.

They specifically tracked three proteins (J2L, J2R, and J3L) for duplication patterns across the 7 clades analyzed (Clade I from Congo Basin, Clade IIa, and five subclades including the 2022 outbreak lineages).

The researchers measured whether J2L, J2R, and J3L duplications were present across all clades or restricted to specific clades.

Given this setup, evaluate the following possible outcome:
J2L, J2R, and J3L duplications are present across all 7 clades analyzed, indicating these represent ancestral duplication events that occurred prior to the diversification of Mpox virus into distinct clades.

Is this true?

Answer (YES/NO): NO